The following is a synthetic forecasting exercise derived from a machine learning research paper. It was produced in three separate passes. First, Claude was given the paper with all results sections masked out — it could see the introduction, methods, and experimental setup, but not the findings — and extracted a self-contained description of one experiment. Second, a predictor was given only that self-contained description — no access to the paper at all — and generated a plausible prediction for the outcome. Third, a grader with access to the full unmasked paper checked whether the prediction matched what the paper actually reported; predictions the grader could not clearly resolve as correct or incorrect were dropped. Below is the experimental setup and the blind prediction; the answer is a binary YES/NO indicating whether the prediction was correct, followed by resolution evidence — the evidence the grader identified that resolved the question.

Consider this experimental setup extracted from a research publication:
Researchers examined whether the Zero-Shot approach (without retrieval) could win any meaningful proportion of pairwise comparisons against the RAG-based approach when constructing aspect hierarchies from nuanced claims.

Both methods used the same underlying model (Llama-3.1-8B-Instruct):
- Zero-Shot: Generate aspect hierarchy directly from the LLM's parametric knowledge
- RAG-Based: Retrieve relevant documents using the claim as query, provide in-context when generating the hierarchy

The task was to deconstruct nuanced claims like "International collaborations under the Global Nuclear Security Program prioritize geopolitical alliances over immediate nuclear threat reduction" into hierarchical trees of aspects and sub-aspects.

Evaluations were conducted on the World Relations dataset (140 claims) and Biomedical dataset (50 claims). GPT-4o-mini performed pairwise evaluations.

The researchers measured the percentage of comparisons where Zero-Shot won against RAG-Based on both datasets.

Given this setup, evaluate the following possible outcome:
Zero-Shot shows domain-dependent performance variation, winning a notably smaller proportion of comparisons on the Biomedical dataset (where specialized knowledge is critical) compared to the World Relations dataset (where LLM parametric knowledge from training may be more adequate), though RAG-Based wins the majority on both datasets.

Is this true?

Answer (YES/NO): NO